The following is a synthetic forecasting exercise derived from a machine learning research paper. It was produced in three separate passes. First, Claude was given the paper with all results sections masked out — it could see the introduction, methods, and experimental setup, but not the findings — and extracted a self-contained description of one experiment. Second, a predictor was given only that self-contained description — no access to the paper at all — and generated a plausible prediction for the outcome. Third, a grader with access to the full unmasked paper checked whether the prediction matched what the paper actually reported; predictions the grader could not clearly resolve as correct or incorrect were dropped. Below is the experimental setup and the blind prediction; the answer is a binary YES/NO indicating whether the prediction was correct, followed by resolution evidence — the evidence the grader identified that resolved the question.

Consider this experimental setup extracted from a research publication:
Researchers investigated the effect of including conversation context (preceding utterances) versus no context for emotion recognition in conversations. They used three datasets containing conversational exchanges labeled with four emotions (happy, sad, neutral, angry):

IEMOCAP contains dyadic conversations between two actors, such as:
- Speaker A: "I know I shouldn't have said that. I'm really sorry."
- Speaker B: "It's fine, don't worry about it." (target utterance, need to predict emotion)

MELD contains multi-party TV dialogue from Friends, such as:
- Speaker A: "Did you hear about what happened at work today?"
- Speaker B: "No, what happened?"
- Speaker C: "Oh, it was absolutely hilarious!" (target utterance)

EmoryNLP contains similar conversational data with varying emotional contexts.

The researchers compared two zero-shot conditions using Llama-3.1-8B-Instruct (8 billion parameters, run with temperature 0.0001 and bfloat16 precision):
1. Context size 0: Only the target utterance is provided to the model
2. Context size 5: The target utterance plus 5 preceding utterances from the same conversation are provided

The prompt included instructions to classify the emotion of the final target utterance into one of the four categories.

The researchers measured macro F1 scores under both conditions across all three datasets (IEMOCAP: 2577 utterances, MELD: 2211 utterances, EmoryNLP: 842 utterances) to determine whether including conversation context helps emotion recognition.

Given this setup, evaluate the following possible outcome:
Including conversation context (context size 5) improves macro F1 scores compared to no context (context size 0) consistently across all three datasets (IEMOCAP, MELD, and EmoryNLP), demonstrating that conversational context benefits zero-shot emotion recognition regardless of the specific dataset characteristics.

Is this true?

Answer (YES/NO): NO